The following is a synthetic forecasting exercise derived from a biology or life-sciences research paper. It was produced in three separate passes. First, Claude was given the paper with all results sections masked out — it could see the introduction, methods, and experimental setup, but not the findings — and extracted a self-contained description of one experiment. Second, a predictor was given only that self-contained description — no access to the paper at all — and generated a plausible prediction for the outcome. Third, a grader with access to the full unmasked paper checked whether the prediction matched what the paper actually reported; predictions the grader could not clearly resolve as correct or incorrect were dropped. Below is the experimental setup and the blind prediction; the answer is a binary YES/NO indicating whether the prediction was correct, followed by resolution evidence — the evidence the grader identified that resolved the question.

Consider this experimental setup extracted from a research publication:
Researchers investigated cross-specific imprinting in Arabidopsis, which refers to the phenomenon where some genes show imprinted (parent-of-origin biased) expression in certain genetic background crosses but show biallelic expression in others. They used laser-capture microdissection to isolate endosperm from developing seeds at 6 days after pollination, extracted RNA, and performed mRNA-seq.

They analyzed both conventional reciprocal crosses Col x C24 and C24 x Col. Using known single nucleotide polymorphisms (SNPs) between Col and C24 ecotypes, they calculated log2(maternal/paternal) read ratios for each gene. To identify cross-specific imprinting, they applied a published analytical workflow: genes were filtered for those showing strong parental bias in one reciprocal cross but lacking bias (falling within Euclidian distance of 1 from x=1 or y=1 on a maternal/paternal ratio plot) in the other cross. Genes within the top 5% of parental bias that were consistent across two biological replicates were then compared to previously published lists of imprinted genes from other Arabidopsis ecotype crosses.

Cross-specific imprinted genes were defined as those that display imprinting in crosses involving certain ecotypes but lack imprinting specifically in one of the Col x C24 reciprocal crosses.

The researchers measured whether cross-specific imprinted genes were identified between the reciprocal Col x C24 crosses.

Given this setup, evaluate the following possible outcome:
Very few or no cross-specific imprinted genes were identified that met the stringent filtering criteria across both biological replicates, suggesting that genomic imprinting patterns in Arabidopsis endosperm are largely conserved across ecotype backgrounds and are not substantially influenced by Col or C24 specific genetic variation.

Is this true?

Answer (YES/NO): NO